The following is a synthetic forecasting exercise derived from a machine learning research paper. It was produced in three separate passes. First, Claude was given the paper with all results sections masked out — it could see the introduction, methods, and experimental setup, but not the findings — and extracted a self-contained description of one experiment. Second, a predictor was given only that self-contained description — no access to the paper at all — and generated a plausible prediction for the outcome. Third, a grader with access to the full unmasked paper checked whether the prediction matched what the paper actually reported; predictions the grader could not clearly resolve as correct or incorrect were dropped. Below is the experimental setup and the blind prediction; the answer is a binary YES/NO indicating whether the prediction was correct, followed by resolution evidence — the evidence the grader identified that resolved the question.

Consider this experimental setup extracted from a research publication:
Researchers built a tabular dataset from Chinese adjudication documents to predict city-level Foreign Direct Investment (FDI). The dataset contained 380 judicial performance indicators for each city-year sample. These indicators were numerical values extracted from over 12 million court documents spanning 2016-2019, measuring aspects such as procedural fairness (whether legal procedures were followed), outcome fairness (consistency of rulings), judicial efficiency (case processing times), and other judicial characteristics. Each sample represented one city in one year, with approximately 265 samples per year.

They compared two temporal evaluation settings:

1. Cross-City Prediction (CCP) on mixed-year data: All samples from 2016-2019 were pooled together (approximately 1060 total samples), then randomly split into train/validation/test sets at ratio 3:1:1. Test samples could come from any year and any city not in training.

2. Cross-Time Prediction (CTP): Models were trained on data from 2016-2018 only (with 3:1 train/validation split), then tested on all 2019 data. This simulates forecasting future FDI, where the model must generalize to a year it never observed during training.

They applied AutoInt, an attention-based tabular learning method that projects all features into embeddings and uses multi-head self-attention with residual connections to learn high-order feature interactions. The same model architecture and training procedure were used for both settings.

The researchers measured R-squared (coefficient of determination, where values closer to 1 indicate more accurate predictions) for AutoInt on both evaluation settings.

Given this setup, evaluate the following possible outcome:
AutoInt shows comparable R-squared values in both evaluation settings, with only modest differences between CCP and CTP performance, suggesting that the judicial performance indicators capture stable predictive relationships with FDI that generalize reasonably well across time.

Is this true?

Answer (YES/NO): NO